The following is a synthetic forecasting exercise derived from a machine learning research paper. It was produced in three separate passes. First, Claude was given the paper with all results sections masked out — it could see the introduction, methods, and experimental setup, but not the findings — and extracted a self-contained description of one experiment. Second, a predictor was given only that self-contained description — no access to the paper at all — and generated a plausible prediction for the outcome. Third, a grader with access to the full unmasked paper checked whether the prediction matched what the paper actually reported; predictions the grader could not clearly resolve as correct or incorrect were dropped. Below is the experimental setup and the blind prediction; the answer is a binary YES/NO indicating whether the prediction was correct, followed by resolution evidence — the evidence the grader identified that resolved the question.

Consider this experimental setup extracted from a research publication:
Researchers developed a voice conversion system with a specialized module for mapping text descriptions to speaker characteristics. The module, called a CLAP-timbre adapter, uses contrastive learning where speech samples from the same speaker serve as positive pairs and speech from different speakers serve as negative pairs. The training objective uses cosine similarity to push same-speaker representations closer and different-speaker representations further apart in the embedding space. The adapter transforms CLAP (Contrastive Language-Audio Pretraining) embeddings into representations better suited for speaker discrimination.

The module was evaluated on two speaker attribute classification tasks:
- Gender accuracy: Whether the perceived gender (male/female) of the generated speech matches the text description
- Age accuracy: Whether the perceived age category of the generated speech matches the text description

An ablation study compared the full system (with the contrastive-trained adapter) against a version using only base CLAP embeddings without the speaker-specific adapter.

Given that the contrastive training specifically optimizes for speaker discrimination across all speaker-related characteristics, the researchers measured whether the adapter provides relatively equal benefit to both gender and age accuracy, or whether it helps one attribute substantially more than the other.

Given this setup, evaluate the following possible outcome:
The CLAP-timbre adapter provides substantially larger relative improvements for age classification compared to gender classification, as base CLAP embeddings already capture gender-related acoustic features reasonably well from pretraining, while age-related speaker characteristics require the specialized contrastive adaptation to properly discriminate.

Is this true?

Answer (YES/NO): NO